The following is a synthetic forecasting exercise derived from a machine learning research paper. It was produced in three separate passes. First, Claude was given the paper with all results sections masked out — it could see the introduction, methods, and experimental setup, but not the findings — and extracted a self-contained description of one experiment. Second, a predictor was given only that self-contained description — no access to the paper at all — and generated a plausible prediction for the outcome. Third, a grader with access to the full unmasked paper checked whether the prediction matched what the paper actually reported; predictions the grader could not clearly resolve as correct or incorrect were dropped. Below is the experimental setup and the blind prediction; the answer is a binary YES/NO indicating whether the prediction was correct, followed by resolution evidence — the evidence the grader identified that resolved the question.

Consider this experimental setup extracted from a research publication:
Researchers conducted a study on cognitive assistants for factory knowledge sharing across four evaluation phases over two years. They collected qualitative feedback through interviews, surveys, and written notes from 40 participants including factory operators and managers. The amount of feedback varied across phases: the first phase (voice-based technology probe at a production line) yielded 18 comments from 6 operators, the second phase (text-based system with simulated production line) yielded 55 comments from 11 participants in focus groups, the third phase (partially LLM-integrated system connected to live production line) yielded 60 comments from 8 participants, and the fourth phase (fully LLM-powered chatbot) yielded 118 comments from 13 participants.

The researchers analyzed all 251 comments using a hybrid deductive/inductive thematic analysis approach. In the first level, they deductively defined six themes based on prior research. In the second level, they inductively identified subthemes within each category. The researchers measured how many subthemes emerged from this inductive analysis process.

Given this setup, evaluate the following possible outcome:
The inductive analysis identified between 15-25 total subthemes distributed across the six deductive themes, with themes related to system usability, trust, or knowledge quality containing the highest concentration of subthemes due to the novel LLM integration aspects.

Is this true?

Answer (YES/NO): NO